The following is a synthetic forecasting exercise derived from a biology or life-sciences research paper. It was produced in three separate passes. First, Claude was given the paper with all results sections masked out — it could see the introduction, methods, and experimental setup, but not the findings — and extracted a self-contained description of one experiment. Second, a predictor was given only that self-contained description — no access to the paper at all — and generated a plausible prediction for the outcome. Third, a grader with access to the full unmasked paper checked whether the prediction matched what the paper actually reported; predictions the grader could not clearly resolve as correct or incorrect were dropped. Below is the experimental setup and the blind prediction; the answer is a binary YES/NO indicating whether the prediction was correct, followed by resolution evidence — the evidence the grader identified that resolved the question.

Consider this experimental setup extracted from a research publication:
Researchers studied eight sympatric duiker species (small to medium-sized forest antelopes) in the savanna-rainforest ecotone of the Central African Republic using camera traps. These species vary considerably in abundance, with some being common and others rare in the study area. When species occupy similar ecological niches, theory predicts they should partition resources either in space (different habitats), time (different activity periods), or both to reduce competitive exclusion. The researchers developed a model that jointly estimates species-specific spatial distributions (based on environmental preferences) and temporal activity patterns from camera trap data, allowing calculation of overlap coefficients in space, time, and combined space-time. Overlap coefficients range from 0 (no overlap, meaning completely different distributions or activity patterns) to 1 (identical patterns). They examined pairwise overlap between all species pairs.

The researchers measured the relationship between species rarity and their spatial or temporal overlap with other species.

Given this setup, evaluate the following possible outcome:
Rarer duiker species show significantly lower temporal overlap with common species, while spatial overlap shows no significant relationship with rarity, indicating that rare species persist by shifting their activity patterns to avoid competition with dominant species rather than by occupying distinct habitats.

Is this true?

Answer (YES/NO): NO